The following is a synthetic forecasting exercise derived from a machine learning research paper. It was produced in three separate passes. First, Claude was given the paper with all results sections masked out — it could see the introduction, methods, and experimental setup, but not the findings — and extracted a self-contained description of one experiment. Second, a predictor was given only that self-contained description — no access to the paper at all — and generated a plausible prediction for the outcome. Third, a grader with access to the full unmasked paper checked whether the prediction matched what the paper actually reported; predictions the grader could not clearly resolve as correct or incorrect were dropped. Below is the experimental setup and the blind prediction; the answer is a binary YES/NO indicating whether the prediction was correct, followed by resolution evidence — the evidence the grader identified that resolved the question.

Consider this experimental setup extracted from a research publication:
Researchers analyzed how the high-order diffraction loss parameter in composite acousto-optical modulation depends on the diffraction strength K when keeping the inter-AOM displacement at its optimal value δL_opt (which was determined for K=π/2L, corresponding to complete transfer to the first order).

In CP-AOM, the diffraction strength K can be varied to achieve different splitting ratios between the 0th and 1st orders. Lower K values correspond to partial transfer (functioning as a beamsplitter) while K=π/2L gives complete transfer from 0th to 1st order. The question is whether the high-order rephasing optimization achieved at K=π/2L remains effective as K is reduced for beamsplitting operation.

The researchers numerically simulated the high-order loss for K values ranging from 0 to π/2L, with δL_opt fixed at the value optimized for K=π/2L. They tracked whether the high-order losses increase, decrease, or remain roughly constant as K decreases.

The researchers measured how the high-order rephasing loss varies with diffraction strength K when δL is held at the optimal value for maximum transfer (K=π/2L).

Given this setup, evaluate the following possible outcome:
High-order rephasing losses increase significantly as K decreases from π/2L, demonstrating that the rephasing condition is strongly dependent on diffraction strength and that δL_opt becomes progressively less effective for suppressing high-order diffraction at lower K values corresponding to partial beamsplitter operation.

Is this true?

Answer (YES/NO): NO